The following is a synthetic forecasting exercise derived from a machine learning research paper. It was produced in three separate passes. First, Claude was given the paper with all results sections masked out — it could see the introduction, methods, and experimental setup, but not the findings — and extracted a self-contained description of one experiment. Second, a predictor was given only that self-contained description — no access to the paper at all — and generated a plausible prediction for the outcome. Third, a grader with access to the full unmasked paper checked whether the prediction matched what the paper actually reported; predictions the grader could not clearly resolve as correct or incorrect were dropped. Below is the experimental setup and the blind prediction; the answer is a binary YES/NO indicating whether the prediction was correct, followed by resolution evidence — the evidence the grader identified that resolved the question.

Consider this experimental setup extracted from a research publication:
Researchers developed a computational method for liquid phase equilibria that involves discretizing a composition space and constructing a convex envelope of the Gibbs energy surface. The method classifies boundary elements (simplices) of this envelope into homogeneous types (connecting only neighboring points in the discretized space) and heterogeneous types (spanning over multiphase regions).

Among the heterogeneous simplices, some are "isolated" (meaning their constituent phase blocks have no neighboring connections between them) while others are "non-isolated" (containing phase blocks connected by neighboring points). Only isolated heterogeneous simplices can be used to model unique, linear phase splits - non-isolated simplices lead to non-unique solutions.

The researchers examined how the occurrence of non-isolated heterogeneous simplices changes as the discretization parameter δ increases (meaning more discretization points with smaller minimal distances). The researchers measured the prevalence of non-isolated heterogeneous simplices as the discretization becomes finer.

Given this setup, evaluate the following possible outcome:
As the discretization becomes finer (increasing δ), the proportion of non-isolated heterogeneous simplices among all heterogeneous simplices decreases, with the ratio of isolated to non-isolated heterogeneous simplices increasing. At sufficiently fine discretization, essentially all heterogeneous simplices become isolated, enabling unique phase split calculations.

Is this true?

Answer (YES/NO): YES